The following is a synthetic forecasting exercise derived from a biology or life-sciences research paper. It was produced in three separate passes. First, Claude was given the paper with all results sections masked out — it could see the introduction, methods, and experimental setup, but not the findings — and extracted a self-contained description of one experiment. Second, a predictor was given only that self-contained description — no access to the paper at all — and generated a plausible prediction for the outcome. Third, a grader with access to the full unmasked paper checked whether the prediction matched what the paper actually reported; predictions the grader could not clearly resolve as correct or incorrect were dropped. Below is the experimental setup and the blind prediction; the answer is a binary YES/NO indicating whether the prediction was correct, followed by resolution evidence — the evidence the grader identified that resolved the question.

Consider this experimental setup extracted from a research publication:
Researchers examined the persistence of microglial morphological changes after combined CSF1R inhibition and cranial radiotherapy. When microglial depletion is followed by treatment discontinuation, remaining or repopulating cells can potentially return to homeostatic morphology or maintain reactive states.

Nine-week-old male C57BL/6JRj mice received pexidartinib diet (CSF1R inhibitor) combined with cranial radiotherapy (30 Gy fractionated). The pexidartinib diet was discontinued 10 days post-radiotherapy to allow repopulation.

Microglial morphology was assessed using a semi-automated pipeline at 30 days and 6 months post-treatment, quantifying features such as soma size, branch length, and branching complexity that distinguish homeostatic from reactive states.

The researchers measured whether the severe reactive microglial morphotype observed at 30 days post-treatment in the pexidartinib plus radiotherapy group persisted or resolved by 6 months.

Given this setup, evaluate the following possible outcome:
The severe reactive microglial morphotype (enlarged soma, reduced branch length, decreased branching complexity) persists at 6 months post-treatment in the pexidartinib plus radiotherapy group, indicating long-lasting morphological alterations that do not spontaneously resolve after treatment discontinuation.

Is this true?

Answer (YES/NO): YES